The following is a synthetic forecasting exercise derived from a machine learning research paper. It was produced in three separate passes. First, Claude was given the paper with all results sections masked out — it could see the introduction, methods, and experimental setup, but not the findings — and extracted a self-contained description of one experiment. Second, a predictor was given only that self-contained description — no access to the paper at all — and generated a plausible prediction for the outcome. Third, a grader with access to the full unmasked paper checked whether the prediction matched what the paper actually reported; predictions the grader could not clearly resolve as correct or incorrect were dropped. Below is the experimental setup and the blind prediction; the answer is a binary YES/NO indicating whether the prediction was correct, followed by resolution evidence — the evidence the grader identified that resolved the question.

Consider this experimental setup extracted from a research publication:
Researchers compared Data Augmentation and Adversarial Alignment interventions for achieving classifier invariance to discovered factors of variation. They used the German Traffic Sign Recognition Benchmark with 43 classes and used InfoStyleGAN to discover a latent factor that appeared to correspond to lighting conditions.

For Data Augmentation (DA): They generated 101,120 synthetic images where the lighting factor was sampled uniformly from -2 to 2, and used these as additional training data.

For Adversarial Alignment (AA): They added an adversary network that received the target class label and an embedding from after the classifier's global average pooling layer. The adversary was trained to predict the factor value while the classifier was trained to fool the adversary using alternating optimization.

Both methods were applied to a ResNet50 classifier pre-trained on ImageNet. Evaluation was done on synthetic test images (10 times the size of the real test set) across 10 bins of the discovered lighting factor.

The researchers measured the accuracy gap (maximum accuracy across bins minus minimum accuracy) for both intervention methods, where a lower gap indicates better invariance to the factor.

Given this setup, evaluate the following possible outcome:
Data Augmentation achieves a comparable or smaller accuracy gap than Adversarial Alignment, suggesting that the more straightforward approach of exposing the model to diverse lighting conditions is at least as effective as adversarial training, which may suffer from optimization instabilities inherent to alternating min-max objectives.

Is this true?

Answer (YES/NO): YES